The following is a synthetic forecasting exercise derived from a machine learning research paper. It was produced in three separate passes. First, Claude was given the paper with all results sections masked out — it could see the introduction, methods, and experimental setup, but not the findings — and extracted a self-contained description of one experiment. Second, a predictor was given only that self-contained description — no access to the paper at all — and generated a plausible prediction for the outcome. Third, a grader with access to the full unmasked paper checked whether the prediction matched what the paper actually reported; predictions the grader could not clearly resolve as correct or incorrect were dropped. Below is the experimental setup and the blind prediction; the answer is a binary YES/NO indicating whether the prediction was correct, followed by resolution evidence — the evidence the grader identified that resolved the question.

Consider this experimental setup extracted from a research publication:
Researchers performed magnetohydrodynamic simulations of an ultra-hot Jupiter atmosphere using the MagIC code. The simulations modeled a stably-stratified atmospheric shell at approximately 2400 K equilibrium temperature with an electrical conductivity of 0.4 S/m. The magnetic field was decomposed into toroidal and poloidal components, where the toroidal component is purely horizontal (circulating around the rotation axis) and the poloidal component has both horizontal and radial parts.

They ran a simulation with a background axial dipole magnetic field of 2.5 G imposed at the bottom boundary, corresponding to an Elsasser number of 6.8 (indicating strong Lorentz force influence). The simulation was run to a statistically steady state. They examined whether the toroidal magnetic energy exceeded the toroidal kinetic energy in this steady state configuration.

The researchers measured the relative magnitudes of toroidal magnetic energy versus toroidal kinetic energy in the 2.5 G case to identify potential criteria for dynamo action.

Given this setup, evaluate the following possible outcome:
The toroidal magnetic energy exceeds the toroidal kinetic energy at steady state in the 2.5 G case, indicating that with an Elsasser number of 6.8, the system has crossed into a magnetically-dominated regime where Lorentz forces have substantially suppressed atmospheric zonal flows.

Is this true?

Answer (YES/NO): YES